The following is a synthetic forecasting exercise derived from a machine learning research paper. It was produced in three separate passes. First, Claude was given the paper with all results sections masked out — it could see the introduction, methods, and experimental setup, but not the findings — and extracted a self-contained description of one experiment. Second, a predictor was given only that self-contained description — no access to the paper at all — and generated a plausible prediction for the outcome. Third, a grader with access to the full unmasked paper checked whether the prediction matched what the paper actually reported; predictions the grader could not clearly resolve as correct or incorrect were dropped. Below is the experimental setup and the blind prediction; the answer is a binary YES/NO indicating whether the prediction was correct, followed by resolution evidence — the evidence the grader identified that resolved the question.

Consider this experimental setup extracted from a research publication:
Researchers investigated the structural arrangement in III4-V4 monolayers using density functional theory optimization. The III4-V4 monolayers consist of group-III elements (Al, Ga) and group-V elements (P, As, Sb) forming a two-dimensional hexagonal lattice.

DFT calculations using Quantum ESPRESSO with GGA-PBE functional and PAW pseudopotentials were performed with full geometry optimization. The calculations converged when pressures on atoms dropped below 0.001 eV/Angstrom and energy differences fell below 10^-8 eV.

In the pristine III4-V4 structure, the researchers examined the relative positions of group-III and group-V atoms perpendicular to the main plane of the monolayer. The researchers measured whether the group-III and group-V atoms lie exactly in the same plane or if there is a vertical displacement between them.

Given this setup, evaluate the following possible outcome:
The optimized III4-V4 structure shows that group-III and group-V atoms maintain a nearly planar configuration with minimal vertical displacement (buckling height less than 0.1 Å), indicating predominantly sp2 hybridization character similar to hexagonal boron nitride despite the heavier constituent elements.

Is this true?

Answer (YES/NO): NO